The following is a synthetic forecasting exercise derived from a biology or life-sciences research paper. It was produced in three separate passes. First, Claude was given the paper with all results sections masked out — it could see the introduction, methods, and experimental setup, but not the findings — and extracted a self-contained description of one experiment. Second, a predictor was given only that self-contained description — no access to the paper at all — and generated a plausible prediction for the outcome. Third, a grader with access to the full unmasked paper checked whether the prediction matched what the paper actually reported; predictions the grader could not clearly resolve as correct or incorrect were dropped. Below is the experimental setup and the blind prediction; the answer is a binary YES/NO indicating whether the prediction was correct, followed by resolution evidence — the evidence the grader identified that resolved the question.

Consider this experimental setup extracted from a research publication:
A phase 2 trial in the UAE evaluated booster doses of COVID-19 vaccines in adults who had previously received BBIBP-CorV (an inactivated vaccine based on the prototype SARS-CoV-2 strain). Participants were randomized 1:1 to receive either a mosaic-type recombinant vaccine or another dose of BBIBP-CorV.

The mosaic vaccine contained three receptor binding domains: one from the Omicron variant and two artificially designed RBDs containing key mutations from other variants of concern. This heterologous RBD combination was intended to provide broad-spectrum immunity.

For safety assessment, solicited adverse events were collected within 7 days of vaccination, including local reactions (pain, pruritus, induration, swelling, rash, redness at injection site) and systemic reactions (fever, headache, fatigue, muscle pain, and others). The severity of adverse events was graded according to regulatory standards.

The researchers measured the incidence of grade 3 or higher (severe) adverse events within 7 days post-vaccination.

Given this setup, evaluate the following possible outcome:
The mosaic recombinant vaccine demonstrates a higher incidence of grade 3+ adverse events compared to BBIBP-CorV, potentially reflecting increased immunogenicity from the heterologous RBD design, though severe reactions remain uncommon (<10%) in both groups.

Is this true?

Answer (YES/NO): NO